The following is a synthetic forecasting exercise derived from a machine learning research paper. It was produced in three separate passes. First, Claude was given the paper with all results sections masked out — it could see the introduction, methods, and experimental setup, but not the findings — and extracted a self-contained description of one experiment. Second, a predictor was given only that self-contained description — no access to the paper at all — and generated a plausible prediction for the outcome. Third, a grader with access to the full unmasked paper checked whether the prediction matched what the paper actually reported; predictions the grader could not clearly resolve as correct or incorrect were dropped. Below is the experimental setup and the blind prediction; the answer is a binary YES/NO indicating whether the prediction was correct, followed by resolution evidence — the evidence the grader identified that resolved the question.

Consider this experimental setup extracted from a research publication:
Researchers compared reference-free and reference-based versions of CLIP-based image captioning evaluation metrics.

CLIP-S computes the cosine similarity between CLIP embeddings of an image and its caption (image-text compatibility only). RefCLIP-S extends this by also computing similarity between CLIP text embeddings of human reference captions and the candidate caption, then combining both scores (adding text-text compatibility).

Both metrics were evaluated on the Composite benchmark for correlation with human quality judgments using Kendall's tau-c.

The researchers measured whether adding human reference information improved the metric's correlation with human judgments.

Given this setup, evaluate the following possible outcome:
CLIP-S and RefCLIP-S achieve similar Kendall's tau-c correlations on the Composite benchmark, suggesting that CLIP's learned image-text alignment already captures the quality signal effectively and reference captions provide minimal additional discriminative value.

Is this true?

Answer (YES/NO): NO